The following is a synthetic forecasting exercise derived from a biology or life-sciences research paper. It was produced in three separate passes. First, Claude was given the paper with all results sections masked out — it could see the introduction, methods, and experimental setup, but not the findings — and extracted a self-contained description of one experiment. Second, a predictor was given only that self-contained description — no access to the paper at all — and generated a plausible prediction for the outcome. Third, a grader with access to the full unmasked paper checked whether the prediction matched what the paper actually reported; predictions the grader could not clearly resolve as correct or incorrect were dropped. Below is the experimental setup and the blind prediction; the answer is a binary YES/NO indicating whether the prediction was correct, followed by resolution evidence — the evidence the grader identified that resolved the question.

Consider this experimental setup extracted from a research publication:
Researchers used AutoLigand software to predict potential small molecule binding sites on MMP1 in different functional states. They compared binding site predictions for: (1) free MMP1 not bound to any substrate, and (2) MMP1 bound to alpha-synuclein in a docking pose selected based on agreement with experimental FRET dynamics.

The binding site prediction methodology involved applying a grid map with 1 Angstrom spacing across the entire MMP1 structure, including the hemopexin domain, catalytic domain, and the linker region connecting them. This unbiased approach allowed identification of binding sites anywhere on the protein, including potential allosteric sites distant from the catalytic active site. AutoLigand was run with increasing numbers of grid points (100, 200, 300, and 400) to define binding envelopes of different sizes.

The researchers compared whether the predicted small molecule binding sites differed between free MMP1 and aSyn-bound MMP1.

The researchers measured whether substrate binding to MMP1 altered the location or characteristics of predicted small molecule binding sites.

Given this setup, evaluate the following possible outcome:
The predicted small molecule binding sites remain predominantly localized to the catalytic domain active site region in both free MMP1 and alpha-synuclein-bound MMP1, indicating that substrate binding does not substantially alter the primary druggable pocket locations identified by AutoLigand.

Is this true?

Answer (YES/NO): NO